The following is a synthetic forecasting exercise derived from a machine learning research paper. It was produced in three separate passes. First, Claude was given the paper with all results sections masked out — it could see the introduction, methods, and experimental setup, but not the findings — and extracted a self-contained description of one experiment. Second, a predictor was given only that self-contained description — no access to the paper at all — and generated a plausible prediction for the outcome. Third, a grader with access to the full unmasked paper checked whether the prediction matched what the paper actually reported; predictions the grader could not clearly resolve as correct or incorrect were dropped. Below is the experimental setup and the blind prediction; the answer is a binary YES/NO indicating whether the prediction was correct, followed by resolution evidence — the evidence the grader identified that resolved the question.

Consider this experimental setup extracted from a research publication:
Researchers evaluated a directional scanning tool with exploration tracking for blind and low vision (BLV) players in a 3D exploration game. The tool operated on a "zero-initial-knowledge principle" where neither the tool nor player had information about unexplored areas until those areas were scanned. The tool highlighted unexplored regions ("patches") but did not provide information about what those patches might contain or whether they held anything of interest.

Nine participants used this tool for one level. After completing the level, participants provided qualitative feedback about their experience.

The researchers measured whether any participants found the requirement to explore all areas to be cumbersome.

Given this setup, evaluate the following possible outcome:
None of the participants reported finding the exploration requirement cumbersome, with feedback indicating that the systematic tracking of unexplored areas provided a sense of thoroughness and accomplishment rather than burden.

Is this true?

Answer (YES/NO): NO